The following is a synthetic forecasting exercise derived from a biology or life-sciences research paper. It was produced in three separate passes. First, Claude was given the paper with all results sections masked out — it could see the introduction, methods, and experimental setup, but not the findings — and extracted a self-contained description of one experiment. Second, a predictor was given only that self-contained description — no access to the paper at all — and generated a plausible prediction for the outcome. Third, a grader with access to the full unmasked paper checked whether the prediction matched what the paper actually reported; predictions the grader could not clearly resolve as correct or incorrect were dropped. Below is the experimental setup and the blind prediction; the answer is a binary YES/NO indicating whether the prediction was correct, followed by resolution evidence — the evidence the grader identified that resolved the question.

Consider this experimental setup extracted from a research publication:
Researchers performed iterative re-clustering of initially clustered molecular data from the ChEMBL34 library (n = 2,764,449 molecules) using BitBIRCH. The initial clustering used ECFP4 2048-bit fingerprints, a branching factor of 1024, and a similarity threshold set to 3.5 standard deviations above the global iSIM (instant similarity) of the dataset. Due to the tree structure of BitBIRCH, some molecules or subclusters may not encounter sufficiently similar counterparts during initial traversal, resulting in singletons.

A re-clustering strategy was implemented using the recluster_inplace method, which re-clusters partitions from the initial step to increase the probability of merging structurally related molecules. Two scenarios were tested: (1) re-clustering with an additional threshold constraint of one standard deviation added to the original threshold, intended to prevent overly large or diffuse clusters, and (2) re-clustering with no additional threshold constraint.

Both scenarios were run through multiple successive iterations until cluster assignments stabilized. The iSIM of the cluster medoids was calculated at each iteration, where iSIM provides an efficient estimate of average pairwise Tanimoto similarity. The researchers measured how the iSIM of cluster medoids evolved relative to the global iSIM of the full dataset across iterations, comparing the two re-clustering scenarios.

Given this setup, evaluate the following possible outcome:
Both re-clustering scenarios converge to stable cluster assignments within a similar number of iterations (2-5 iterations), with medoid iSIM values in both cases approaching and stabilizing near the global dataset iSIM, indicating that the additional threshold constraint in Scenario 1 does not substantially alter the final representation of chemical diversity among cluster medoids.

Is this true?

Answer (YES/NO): NO